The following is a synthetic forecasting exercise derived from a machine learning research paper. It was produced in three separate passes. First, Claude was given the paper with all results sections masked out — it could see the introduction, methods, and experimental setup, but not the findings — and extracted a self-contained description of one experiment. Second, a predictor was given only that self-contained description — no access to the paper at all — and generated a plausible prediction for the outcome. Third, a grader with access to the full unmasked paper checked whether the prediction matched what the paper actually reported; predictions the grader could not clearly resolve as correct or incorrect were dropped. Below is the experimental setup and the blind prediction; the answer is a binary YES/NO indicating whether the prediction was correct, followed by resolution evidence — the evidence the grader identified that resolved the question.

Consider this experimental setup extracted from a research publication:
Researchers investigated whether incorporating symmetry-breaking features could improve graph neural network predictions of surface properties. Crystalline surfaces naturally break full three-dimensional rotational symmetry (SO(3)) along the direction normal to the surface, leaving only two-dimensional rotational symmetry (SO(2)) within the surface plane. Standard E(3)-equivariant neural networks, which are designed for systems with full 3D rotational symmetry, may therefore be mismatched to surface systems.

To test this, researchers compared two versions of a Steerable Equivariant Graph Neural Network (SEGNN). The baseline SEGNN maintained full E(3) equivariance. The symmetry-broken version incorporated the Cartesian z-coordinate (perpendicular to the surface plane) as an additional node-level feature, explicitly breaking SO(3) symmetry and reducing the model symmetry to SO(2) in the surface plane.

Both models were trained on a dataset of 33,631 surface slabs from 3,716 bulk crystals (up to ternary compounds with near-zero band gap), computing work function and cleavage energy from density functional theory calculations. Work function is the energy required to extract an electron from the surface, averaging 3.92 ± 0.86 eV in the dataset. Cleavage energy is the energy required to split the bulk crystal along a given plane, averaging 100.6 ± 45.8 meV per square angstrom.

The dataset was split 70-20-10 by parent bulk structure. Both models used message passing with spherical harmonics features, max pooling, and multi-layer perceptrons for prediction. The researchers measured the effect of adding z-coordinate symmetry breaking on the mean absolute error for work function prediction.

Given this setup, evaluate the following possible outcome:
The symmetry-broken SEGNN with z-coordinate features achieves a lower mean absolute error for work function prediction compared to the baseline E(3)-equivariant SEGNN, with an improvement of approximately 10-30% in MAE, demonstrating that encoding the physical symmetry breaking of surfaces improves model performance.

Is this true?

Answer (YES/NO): NO